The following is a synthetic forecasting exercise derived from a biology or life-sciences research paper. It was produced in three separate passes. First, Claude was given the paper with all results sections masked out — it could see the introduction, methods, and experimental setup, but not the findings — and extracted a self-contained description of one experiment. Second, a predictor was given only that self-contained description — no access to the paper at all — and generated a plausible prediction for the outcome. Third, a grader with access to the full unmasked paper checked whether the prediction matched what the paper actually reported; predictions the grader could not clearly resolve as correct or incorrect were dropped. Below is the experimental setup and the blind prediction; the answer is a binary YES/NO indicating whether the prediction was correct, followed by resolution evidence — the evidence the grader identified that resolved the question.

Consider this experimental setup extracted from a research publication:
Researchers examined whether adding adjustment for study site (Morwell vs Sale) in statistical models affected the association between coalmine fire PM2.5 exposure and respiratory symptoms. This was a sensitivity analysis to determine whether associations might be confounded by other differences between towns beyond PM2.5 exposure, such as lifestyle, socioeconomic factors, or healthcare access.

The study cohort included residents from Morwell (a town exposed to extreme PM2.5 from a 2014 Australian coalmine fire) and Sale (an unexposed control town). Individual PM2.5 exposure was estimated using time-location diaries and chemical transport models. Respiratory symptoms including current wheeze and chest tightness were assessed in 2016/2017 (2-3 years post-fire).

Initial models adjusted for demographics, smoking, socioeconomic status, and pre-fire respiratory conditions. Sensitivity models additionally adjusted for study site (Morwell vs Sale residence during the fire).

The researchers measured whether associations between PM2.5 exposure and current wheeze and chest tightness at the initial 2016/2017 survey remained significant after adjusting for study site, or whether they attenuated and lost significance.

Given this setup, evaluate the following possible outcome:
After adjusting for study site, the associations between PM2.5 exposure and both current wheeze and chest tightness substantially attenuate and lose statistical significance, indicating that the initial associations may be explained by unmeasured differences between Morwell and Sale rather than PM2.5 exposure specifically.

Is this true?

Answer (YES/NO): YES